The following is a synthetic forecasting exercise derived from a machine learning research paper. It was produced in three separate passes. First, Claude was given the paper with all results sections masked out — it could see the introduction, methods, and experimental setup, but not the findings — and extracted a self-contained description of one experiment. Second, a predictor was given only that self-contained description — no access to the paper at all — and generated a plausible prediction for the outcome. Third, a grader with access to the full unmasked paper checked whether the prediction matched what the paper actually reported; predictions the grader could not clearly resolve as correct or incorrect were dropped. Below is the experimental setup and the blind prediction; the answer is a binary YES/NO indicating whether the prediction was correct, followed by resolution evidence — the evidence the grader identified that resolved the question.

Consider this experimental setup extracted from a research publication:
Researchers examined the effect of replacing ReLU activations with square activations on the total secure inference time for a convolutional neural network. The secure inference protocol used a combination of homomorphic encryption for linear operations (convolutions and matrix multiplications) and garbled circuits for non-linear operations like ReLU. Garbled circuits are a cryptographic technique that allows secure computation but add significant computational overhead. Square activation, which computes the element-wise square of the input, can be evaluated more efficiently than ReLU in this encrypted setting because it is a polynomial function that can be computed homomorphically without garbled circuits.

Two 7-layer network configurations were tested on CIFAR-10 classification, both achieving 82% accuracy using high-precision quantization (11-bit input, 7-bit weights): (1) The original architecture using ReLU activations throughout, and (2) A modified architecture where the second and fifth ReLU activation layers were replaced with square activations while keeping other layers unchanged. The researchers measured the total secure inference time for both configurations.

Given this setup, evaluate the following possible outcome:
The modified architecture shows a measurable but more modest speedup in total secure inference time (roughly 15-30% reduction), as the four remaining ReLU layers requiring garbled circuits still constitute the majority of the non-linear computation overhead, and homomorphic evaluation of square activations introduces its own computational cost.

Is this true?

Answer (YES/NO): NO